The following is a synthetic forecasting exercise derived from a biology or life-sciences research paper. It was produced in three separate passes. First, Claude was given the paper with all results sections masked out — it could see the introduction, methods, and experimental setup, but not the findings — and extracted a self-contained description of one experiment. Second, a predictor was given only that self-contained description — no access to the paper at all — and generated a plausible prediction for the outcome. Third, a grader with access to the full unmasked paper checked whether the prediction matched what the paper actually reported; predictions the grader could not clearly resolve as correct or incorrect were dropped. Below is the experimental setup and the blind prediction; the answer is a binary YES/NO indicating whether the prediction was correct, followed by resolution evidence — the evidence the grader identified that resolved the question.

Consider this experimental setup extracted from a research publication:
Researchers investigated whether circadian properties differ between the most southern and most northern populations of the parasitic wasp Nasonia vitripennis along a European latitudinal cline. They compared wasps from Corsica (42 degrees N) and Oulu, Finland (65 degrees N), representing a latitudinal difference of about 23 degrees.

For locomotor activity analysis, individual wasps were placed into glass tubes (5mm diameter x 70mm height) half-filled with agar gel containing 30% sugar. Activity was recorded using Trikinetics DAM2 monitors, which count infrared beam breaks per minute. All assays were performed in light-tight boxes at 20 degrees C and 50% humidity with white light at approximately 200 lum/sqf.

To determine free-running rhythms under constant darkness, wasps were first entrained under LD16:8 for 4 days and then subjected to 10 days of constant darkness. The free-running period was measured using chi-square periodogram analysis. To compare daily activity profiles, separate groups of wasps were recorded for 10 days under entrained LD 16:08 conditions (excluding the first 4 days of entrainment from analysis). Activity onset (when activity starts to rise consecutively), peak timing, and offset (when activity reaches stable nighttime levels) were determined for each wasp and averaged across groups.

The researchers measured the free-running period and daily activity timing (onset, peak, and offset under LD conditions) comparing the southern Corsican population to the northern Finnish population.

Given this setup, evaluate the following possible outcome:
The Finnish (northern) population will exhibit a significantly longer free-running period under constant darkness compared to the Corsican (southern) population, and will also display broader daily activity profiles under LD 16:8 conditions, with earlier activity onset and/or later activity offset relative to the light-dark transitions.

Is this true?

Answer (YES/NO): NO